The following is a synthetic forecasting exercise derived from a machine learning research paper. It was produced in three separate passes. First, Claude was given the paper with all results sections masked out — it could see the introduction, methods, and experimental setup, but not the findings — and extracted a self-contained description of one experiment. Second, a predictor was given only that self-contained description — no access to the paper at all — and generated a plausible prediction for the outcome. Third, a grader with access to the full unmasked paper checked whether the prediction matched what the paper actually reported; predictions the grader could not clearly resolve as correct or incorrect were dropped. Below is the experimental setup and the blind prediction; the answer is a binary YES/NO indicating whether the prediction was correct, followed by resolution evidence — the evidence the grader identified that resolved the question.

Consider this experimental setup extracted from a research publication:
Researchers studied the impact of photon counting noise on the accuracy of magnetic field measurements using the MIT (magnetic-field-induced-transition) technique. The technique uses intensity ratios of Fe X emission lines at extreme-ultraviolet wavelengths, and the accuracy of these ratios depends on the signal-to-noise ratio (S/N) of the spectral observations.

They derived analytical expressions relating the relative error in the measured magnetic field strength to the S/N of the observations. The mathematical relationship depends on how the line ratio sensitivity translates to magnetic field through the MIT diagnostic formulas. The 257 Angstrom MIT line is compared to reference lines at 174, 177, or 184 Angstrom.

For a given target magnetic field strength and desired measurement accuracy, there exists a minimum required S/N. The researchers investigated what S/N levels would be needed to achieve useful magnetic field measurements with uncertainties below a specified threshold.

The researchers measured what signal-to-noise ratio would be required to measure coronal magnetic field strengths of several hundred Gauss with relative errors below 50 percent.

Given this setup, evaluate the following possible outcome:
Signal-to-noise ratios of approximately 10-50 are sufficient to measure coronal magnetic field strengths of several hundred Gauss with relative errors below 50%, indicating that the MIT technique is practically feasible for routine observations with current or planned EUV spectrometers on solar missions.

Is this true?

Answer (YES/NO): NO